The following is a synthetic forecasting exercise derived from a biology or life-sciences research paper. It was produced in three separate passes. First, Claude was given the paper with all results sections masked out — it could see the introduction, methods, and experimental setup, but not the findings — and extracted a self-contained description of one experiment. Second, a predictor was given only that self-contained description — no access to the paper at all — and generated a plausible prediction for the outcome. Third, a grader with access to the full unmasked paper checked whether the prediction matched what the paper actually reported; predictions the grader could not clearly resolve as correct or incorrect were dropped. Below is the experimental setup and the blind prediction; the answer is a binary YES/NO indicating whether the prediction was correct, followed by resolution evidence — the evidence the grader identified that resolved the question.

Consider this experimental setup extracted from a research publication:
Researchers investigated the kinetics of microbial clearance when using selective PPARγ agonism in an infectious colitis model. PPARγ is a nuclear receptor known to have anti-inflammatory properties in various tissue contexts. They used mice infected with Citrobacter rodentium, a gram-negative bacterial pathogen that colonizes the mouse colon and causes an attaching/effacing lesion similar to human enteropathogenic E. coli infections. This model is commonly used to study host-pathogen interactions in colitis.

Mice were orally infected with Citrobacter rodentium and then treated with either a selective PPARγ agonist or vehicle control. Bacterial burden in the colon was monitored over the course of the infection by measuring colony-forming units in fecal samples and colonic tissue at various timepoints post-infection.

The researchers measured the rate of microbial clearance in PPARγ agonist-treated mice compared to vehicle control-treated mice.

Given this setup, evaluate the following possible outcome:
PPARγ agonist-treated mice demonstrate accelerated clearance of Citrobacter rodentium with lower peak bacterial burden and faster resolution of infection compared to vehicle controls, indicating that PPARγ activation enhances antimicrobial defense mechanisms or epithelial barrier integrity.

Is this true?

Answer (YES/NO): NO